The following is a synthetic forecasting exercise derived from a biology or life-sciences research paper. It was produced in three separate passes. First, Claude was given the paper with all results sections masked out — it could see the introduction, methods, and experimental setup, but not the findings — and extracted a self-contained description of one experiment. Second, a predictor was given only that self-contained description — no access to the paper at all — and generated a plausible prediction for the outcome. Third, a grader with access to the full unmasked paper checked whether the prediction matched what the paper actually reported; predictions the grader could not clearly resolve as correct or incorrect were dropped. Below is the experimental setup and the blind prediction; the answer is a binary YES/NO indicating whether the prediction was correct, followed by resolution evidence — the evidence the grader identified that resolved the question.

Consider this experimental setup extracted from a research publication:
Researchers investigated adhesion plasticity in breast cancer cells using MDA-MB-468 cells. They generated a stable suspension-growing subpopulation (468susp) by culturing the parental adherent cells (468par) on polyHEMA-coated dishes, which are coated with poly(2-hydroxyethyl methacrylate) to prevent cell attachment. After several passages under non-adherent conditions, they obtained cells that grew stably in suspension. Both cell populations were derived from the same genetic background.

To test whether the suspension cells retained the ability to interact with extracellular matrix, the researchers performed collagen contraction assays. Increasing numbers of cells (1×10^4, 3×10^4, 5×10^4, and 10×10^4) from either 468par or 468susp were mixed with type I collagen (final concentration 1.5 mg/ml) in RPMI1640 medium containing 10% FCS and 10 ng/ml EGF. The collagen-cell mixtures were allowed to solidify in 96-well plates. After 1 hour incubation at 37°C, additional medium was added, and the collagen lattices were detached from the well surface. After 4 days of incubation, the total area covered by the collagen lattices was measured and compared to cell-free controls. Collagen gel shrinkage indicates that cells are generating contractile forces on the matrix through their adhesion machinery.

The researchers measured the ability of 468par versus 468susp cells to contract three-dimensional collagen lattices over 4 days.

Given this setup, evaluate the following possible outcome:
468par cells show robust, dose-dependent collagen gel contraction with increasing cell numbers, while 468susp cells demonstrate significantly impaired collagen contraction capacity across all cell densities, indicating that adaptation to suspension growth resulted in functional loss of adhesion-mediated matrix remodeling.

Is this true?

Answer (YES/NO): YES